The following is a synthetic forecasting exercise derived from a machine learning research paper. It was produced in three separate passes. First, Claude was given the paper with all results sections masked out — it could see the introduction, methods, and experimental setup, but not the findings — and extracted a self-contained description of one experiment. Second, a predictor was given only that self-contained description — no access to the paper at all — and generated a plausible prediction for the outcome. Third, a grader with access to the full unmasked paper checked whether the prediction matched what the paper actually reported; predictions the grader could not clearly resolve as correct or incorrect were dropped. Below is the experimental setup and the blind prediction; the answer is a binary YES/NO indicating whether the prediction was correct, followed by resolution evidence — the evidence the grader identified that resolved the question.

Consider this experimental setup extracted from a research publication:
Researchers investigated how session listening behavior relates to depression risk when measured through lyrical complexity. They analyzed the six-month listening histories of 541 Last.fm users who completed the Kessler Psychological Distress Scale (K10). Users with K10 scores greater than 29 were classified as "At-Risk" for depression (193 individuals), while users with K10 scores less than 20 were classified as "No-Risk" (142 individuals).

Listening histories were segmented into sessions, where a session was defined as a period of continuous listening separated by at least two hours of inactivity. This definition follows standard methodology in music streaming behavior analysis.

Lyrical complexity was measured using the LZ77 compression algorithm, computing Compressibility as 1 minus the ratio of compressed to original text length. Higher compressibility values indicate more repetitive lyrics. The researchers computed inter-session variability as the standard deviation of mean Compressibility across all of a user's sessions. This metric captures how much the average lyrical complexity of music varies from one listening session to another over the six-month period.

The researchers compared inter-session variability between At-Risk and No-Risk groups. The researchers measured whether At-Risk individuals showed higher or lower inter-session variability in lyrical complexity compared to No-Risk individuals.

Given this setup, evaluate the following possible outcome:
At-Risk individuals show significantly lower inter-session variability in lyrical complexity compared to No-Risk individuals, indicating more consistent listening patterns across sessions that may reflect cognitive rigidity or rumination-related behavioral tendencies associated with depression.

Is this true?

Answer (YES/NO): NO